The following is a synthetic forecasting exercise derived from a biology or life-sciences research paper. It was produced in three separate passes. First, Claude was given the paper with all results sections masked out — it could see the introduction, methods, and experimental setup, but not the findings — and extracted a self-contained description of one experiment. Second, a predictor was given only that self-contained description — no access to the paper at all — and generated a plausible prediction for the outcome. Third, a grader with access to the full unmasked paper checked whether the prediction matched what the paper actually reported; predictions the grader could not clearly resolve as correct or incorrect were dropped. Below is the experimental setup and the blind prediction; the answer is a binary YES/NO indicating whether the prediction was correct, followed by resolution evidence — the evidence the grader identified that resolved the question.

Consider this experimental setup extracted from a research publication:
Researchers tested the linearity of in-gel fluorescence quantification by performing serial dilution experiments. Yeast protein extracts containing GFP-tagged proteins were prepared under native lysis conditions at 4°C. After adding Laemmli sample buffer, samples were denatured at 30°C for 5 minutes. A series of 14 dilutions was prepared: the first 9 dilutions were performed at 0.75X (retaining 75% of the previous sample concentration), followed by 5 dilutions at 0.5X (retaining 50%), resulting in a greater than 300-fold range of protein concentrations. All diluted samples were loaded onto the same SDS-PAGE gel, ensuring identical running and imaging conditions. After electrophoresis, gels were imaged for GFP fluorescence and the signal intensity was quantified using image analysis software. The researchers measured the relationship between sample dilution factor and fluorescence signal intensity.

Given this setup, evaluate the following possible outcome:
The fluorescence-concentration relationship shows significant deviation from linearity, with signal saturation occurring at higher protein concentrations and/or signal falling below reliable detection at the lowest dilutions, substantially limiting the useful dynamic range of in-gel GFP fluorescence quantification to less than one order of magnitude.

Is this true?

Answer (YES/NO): NO